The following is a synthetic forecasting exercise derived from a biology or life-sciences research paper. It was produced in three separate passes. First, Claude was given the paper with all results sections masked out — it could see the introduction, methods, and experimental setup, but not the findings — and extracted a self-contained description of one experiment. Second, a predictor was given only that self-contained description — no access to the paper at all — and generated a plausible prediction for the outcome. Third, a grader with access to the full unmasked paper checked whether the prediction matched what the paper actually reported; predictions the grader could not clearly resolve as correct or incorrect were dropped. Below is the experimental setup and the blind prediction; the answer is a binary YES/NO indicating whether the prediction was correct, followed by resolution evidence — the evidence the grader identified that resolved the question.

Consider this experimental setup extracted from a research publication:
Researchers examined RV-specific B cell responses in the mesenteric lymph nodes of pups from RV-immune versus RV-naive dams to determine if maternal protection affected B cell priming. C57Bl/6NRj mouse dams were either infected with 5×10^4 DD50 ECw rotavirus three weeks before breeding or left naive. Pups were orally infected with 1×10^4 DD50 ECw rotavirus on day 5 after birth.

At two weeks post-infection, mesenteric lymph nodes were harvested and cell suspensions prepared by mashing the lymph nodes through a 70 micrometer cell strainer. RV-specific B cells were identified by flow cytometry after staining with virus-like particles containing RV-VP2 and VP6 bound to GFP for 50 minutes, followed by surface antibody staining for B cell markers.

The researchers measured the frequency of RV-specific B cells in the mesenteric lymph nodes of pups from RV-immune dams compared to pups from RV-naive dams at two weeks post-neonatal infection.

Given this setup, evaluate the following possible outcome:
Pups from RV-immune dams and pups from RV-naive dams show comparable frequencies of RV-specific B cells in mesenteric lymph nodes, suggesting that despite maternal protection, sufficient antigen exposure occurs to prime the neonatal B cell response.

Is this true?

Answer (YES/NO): NO